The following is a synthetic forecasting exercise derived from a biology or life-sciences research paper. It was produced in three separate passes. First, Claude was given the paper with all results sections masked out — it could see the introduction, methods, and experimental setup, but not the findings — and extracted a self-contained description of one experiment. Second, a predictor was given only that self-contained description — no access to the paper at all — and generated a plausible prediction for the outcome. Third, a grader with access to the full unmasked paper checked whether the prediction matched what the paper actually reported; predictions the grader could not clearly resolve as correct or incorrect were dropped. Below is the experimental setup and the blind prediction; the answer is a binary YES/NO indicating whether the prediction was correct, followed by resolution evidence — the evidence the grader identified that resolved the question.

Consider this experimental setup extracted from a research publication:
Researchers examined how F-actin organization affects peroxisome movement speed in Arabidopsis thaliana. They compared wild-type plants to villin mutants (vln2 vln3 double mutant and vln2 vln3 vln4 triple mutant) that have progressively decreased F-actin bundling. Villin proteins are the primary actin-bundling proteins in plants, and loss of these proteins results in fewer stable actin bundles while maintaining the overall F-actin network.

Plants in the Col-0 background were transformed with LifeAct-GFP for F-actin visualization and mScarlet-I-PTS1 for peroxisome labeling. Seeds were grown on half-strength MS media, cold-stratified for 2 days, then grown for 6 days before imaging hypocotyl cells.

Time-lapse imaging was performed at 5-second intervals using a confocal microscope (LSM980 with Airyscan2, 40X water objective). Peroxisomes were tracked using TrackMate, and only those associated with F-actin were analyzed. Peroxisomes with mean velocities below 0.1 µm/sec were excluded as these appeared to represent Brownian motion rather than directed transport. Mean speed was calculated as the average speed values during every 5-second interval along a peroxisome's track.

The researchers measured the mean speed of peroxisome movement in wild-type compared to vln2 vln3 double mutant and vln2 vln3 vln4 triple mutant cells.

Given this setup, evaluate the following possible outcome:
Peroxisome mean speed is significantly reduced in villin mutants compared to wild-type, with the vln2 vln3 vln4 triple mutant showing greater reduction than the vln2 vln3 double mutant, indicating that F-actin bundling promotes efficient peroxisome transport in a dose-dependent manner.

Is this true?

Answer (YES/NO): NO